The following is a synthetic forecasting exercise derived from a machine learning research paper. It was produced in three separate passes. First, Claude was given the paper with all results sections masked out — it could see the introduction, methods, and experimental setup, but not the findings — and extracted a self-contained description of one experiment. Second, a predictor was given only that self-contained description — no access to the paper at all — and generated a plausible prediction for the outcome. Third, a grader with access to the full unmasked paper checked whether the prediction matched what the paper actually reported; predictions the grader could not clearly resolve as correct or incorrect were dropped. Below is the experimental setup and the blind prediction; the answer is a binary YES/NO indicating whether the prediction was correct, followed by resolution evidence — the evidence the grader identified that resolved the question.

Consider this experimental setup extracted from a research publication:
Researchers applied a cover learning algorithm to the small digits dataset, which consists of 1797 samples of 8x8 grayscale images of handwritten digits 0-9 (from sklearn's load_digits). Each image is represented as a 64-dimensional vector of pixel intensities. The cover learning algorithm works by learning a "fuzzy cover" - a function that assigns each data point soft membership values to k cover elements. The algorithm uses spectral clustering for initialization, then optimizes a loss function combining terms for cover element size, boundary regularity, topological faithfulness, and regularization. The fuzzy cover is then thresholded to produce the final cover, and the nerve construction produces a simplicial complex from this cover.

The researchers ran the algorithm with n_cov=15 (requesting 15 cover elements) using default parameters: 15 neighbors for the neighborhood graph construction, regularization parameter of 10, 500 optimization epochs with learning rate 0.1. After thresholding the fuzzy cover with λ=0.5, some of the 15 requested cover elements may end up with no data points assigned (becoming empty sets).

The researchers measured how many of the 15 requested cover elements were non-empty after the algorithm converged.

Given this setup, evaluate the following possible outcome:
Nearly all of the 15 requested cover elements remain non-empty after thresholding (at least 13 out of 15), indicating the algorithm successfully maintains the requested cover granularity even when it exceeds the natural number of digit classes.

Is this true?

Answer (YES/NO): NO